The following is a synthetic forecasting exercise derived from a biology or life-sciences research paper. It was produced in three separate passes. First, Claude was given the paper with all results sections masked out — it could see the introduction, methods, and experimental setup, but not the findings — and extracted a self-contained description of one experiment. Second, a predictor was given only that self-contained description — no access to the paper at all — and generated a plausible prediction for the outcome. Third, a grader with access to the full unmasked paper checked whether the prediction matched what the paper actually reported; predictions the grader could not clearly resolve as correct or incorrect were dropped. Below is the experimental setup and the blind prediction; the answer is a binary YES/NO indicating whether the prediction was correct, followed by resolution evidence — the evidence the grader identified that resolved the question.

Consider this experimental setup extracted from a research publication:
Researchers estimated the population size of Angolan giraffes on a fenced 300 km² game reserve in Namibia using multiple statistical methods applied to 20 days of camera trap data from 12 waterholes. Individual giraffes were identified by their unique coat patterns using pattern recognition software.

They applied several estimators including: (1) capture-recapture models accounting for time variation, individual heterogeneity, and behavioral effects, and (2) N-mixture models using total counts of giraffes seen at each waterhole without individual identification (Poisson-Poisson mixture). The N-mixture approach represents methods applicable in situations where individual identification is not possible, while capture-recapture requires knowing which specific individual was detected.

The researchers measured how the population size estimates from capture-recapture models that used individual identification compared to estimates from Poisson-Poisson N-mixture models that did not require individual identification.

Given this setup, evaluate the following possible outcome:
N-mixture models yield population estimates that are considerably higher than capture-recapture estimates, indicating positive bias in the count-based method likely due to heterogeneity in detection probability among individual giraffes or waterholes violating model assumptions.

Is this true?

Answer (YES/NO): NO